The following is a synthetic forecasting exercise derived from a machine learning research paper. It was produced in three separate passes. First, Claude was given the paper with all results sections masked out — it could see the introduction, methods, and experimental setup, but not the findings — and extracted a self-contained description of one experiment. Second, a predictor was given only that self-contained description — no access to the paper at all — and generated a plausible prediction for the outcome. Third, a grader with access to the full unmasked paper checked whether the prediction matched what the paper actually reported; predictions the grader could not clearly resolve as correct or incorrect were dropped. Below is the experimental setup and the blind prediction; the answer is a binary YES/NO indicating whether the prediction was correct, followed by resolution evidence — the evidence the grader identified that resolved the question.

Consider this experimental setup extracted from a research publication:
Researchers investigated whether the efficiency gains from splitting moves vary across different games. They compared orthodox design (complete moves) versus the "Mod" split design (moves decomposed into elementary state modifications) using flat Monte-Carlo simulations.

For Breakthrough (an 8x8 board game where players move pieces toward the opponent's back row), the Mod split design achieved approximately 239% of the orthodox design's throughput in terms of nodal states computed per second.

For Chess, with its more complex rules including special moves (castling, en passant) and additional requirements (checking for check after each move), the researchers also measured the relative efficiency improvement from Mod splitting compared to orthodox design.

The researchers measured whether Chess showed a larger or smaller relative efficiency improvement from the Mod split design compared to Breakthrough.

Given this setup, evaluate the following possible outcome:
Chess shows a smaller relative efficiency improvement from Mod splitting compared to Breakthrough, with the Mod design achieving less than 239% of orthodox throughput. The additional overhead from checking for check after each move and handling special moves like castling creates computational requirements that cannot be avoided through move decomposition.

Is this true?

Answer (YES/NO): NO